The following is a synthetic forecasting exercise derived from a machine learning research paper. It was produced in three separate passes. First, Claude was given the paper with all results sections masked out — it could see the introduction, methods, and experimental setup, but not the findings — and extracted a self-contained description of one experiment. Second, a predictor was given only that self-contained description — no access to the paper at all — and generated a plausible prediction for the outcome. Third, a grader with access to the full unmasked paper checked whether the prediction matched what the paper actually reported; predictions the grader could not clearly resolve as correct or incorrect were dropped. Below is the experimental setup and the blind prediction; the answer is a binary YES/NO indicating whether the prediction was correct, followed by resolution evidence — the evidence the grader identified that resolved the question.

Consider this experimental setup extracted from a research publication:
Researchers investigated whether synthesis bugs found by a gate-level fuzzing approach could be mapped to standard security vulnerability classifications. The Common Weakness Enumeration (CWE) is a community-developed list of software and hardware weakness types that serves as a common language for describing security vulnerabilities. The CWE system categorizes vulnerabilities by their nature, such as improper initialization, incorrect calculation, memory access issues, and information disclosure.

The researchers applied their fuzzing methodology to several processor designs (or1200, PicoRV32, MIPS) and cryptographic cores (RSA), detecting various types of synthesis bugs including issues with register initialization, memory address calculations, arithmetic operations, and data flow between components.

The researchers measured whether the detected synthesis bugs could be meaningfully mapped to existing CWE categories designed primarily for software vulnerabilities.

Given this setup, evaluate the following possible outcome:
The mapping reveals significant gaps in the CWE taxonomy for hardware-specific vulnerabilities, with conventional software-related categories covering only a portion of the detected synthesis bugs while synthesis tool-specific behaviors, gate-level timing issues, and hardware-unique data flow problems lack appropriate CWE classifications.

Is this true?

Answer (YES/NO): NO